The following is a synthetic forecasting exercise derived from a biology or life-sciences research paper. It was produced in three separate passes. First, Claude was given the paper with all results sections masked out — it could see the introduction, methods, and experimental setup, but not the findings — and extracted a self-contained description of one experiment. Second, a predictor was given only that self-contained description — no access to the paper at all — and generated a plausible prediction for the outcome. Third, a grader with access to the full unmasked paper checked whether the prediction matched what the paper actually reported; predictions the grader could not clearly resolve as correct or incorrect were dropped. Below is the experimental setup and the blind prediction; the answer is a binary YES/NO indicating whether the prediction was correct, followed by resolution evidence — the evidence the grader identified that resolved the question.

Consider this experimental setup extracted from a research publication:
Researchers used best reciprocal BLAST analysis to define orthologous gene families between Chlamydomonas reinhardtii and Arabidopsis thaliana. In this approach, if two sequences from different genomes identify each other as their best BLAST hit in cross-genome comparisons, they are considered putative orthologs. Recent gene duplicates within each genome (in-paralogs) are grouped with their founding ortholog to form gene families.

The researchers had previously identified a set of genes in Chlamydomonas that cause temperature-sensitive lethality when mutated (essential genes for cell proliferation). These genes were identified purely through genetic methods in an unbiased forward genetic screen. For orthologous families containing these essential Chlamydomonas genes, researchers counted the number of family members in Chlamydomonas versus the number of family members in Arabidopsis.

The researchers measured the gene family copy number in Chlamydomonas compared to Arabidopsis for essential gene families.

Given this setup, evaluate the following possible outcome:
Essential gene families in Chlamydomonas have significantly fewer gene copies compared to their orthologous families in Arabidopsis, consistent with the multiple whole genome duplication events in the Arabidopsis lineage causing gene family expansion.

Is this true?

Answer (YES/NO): YES